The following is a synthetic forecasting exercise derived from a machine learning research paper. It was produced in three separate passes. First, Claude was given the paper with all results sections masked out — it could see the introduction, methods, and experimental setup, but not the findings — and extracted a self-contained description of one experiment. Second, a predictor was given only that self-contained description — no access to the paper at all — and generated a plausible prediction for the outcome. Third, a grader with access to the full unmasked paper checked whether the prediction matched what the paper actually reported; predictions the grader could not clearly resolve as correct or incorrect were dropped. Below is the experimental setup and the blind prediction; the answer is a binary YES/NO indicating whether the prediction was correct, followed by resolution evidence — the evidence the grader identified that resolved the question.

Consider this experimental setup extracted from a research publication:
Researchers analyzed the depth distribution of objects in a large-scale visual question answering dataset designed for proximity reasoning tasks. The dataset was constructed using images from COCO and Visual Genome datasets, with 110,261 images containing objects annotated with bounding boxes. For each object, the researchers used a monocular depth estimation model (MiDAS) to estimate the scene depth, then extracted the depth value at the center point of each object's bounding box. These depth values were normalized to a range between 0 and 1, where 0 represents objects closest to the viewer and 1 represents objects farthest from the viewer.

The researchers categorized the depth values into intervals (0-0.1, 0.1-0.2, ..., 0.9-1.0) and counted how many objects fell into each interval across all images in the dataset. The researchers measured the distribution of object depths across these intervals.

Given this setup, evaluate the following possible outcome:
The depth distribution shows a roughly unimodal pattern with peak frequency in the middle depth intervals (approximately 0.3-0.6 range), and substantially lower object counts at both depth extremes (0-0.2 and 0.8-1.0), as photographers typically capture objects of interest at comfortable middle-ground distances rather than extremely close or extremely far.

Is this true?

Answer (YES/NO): NO